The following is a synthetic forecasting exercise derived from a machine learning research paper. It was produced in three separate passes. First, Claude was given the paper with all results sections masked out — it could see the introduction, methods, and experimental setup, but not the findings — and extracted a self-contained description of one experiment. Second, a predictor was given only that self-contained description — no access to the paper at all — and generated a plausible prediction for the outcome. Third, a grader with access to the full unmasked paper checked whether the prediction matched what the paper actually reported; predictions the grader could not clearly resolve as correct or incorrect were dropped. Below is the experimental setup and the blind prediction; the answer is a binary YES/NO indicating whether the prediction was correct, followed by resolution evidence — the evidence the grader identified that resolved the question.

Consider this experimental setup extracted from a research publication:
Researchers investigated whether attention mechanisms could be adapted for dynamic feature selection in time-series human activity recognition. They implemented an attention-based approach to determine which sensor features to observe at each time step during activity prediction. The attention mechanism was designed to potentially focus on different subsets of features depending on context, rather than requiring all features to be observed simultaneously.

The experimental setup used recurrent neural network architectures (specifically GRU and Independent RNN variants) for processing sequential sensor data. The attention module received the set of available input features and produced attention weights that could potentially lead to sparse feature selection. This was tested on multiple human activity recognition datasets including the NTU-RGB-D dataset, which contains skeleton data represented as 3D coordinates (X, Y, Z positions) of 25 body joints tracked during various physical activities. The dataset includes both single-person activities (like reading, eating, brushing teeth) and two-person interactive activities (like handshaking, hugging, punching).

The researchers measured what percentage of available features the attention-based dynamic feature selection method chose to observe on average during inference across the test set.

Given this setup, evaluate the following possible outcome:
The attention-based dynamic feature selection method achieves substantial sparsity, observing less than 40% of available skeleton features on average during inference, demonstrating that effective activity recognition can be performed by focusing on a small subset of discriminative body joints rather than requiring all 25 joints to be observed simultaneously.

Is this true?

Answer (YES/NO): NO